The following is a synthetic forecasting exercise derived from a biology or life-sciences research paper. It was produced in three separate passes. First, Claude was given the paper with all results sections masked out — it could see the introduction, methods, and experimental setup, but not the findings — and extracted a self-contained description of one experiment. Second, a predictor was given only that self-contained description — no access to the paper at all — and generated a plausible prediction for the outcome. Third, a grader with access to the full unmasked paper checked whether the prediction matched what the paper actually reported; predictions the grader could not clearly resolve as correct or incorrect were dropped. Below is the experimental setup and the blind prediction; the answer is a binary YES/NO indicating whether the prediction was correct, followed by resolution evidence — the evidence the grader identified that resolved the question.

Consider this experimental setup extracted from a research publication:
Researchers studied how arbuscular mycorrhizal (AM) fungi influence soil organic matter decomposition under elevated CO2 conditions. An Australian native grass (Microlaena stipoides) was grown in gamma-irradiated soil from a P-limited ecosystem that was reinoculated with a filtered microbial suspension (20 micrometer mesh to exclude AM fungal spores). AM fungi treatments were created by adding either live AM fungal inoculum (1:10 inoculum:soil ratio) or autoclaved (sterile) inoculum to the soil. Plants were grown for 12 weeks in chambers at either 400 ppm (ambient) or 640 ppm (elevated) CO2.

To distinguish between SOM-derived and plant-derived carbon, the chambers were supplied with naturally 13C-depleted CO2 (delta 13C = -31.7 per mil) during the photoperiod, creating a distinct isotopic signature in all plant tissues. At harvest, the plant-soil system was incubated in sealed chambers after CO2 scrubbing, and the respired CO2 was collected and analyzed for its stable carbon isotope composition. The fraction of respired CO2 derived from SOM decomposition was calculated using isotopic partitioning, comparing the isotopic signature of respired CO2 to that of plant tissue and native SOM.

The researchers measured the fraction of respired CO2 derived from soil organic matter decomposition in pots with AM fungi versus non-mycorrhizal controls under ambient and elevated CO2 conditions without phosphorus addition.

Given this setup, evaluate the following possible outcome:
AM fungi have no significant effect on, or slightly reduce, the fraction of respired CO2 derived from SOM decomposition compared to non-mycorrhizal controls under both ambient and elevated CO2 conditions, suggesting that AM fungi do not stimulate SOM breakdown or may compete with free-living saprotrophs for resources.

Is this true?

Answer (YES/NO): YES